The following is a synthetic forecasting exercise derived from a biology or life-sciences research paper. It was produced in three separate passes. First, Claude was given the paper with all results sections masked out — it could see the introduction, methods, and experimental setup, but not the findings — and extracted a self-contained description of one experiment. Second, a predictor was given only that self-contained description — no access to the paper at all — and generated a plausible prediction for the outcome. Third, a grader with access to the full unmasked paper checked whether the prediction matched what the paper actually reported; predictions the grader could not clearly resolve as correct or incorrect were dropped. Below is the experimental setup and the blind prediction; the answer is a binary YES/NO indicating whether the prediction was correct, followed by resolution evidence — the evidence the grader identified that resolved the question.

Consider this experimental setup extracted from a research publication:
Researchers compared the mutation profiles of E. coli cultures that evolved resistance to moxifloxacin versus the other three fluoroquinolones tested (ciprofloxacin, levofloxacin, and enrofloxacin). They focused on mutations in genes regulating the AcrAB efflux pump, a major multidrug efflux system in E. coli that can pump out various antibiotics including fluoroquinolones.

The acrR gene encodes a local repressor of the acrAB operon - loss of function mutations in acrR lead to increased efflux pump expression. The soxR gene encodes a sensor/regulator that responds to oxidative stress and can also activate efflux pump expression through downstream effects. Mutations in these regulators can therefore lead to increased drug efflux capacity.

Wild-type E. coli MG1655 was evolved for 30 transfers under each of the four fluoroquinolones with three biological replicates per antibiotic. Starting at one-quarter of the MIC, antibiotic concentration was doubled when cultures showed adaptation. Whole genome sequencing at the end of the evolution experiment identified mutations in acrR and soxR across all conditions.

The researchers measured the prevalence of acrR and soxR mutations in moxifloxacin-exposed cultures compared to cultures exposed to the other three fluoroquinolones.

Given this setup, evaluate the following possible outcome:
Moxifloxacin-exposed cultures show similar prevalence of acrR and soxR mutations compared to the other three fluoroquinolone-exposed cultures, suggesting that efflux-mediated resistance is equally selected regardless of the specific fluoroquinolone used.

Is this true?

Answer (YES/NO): NO